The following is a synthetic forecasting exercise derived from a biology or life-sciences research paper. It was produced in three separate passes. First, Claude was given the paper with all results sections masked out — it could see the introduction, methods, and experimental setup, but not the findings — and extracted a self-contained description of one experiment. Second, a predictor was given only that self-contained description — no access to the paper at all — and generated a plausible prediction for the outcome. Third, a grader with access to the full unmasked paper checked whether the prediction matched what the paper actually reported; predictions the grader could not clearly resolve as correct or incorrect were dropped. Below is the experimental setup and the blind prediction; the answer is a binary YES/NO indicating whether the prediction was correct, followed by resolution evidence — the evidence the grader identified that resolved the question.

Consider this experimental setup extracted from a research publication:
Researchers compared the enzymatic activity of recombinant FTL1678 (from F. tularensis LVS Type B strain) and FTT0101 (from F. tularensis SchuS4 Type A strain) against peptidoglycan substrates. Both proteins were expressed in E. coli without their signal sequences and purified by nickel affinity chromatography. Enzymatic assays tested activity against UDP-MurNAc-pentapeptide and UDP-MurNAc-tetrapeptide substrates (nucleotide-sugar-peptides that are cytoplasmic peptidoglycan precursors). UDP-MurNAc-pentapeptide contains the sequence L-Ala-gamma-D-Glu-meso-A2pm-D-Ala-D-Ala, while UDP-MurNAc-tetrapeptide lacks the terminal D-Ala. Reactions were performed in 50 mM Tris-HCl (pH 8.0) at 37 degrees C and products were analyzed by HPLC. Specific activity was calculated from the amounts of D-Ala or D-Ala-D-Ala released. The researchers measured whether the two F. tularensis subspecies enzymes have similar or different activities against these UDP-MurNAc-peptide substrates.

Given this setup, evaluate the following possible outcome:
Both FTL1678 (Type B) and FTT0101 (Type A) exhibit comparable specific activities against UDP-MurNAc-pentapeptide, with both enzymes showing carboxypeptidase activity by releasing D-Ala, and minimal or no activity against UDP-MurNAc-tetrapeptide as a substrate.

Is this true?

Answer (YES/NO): NO